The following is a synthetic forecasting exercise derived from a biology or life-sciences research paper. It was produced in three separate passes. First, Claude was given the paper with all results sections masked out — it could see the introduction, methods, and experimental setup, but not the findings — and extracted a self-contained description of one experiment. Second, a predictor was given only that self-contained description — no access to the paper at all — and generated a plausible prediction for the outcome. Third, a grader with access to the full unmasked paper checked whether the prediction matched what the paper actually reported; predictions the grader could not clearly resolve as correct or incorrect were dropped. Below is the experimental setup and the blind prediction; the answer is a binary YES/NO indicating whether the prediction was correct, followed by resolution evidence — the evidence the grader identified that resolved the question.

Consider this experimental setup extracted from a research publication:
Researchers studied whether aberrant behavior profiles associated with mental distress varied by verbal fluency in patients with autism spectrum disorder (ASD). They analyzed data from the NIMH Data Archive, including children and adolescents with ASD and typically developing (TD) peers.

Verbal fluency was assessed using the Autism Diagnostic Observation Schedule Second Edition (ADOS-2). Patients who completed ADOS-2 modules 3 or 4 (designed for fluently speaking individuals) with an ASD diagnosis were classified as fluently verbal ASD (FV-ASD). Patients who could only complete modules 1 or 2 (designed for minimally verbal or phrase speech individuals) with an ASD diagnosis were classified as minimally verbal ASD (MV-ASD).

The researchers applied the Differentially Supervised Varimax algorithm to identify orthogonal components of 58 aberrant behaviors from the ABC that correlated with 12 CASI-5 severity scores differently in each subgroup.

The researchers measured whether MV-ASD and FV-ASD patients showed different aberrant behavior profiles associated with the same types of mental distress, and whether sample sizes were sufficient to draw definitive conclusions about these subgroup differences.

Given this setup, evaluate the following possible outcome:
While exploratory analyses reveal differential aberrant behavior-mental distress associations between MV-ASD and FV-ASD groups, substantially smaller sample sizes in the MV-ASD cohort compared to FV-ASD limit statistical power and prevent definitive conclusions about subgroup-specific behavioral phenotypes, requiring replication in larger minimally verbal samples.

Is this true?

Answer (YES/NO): NO